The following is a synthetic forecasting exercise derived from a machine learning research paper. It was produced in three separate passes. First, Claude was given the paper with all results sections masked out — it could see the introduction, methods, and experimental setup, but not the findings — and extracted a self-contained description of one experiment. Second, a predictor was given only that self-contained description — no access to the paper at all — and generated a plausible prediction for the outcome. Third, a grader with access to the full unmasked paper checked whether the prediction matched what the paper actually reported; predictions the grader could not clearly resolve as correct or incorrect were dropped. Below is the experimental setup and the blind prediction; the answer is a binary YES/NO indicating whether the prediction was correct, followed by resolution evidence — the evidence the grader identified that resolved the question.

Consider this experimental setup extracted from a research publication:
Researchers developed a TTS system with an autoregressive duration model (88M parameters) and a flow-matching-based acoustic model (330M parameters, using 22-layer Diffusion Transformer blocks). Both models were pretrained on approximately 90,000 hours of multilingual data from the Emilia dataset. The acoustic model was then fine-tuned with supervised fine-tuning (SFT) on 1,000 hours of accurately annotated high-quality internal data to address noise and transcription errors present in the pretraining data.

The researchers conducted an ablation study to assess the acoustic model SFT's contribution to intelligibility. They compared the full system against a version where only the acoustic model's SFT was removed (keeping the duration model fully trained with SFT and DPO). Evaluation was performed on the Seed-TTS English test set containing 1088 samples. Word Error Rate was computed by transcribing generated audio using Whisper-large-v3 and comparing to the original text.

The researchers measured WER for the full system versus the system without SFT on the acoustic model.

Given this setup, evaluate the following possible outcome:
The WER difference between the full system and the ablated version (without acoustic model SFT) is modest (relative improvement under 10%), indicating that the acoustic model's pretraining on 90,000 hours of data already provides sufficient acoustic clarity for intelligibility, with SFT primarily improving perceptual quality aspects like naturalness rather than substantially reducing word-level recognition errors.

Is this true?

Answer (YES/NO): NO